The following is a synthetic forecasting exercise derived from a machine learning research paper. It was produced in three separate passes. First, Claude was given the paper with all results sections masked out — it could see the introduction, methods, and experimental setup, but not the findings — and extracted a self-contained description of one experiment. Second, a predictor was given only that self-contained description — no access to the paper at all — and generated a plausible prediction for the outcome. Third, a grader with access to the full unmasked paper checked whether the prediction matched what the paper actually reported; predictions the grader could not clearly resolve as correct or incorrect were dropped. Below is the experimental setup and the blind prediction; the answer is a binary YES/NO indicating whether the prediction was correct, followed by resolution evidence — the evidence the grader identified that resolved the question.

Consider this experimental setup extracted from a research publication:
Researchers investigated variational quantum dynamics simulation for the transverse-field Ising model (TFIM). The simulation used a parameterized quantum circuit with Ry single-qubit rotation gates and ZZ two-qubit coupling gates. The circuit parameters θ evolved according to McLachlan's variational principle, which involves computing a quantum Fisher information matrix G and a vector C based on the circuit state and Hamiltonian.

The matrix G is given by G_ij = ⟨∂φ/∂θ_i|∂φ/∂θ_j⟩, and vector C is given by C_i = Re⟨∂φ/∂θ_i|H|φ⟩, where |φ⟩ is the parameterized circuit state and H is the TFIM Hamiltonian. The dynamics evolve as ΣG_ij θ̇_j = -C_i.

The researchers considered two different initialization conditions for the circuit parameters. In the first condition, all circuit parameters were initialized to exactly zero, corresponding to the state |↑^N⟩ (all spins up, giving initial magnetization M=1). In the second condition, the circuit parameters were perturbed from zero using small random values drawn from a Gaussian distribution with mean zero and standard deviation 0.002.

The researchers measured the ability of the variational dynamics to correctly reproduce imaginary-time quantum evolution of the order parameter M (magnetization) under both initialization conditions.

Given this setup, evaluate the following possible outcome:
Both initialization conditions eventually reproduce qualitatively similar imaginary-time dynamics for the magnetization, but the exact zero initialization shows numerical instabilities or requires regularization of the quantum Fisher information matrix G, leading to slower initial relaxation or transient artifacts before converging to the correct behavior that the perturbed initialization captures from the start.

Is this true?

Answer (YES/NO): NO